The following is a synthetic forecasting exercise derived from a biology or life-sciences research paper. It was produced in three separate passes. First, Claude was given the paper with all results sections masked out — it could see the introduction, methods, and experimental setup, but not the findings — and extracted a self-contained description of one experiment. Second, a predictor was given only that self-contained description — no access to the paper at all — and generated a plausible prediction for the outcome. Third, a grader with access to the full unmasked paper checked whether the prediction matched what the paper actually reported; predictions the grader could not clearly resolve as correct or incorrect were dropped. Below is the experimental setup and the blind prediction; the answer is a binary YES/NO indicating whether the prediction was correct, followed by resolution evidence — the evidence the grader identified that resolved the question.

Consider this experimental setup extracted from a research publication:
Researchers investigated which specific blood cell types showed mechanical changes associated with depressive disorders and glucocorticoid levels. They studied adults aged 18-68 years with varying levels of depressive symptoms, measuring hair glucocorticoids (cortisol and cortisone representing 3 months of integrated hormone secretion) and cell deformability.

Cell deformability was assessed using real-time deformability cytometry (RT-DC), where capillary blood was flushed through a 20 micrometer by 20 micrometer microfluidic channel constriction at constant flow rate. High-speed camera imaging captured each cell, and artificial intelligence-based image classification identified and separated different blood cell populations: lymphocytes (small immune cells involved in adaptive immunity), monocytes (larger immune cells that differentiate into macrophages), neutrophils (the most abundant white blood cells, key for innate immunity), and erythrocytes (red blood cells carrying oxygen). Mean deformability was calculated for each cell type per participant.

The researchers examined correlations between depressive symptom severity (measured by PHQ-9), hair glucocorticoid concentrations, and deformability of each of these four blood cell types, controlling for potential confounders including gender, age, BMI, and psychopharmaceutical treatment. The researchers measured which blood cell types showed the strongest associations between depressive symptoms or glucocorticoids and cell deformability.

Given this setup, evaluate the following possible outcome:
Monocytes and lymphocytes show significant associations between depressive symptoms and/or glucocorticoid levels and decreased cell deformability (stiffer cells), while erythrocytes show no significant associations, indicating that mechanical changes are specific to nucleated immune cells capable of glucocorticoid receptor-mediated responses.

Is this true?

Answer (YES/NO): NO